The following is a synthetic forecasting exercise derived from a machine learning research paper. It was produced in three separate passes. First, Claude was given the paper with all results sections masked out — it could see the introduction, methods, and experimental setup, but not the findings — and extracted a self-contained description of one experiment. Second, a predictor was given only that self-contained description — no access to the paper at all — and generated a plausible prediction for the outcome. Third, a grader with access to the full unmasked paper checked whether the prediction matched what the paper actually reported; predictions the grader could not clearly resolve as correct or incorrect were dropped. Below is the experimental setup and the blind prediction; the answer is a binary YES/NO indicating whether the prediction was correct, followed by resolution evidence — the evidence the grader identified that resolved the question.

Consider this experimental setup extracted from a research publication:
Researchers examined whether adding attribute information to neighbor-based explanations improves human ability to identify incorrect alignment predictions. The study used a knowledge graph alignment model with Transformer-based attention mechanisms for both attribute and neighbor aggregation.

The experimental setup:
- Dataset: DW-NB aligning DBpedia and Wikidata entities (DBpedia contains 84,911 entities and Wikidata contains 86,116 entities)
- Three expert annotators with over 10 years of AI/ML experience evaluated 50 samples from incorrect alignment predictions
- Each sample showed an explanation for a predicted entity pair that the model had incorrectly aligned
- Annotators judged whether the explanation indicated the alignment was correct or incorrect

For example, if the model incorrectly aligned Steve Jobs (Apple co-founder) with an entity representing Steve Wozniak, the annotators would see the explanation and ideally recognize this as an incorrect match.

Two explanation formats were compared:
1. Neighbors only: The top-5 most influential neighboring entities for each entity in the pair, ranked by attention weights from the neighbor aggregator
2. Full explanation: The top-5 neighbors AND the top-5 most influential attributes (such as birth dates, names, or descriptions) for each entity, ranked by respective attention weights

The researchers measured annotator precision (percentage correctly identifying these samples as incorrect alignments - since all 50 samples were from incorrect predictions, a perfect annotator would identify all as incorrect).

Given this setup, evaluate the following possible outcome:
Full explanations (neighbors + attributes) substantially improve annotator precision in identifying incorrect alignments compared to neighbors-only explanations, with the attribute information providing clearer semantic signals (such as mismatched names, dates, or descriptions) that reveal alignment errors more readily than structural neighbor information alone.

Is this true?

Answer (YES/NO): YES